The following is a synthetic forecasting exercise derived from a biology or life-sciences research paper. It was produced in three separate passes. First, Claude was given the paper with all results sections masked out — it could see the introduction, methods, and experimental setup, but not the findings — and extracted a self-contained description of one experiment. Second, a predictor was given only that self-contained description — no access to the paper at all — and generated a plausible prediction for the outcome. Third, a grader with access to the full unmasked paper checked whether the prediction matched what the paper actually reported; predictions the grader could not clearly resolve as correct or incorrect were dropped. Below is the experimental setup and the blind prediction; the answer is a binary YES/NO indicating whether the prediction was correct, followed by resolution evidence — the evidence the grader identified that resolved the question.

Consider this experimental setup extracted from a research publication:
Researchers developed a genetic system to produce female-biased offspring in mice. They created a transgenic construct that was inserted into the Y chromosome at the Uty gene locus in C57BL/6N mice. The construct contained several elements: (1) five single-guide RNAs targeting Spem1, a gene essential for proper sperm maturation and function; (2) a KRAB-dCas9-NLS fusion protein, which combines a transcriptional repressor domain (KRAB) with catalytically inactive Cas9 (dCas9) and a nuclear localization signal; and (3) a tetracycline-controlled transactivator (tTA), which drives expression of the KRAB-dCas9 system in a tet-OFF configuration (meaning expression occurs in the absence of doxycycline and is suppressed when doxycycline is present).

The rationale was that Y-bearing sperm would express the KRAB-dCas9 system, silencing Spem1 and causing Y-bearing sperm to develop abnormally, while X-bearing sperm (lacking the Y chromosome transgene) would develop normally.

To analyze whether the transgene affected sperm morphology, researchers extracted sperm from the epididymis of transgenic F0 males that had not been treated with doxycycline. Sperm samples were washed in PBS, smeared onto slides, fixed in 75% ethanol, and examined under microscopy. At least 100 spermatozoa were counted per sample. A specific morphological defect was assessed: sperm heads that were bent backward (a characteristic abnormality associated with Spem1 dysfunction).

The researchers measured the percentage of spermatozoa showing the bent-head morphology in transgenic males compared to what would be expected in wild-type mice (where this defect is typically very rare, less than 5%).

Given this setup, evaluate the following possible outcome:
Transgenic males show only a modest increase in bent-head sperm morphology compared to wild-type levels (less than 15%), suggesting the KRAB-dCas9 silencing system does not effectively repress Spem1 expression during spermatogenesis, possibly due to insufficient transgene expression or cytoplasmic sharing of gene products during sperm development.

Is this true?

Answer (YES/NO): NO